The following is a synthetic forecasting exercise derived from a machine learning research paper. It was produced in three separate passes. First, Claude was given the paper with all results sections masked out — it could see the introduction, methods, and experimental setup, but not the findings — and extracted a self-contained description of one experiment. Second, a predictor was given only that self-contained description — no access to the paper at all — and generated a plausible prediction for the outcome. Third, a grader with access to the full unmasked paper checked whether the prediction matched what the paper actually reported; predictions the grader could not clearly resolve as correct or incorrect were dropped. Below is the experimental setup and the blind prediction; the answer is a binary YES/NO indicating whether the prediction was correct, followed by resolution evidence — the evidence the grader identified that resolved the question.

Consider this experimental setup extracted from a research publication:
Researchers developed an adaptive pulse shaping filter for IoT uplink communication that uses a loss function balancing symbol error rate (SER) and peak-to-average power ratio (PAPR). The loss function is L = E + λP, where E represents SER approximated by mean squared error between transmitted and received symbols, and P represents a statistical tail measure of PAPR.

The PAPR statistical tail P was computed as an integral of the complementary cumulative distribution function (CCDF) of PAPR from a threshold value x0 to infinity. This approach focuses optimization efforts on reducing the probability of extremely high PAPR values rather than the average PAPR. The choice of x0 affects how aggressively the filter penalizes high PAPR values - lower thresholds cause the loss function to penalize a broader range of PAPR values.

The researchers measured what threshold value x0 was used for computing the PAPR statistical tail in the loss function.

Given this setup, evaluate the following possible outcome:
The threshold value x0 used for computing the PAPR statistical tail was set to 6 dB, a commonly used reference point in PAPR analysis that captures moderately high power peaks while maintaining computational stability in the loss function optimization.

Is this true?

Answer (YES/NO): YES